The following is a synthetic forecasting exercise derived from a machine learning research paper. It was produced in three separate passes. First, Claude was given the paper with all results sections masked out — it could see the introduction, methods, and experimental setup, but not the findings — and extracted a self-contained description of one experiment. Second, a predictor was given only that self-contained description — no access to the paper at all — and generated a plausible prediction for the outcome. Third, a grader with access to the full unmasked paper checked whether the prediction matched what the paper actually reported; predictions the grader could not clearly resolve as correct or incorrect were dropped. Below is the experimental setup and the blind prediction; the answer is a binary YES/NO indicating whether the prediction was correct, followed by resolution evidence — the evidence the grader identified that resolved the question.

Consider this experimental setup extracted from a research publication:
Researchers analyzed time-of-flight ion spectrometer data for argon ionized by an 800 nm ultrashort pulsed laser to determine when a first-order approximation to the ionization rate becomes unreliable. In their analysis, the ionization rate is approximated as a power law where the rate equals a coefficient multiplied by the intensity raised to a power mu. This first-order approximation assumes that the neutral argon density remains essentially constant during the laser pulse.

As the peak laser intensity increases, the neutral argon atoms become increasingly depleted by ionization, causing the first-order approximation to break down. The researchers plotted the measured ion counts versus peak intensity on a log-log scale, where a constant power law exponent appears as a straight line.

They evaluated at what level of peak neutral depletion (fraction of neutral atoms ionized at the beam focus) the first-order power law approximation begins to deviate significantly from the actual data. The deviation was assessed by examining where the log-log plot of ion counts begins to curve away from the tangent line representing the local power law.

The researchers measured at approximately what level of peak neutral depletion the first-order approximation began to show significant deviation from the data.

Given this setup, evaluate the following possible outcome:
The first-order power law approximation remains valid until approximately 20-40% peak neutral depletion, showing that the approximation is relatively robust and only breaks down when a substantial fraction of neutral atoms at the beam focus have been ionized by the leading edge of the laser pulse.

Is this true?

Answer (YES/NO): NO